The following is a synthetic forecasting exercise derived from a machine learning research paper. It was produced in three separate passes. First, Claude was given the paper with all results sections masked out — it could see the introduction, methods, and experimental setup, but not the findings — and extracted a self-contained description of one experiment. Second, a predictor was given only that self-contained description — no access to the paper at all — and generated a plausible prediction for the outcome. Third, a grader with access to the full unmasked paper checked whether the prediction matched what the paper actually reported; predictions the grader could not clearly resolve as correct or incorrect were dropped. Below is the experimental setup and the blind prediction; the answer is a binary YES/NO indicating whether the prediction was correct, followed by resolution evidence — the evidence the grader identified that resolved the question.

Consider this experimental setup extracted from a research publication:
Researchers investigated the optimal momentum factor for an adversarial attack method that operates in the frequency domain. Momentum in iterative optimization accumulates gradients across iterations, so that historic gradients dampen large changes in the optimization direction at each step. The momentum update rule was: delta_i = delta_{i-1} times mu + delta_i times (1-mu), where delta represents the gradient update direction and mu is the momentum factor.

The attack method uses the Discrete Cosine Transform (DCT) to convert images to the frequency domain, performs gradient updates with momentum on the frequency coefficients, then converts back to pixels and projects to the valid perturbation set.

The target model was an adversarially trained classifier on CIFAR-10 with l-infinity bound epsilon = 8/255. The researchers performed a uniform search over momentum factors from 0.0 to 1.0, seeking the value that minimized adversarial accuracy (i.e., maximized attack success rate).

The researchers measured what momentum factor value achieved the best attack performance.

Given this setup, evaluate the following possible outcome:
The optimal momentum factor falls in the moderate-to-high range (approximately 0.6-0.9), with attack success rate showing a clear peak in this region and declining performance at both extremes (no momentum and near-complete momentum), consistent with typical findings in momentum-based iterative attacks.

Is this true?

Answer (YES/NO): YES